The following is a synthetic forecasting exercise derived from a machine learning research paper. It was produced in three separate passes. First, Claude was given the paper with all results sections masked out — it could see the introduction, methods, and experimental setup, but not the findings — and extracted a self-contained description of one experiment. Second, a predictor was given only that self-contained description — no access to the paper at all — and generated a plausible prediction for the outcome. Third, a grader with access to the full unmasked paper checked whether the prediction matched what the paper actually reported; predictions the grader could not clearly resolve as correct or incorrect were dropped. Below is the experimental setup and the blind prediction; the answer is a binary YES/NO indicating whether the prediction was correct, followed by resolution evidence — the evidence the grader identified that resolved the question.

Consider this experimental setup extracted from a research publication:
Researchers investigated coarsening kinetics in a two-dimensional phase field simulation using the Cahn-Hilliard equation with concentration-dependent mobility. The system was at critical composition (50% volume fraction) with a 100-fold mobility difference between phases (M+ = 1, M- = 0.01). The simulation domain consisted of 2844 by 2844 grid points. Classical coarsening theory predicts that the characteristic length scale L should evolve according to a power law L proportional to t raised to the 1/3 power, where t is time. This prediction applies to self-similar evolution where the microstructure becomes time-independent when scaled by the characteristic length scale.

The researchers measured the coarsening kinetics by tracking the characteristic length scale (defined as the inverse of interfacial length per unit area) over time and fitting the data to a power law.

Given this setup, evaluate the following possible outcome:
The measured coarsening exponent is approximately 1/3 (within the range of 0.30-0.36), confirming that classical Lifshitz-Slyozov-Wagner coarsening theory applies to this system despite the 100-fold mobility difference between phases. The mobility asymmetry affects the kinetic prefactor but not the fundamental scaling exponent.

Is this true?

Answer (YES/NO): NO